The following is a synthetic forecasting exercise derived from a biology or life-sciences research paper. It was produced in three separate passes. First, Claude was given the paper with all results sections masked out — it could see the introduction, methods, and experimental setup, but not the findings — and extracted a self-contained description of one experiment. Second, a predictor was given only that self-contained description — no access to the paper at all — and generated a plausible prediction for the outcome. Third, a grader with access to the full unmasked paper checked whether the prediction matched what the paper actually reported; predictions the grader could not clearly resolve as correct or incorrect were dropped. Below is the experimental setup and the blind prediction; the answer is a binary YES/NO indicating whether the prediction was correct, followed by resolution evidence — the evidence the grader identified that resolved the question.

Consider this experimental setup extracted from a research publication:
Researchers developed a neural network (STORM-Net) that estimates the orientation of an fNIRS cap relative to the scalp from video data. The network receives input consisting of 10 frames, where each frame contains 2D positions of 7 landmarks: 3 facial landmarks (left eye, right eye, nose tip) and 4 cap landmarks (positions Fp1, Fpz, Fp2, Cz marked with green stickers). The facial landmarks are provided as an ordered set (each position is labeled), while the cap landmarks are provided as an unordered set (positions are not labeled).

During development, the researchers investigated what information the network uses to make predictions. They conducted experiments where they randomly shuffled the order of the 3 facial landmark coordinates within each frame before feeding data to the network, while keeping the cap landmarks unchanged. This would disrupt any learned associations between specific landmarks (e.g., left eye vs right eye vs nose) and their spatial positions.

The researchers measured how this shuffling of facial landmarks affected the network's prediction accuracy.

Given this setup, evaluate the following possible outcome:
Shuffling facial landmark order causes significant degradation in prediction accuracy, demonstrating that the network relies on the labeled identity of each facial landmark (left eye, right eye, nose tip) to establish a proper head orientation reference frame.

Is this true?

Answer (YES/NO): YES